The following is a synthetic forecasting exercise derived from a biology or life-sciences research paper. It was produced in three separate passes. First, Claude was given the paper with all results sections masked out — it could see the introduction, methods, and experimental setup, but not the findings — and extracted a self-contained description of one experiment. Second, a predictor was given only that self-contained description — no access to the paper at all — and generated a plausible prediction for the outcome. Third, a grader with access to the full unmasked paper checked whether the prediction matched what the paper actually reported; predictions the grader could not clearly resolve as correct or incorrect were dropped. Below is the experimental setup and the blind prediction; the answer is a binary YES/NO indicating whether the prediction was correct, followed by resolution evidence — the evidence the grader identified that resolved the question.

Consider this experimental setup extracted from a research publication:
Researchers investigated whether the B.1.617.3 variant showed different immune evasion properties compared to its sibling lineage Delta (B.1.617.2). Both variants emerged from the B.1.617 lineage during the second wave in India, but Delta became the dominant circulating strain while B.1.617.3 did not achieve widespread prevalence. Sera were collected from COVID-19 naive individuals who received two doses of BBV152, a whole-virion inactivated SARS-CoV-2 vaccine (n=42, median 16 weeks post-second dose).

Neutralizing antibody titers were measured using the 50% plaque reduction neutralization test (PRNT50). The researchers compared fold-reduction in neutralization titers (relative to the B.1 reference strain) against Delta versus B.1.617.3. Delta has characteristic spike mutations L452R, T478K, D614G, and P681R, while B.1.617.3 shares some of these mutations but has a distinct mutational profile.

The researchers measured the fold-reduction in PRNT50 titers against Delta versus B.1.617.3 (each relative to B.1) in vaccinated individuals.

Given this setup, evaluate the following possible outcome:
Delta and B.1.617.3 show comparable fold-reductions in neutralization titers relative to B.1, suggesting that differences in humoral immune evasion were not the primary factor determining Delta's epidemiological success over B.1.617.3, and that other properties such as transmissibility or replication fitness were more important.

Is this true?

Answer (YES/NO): NO